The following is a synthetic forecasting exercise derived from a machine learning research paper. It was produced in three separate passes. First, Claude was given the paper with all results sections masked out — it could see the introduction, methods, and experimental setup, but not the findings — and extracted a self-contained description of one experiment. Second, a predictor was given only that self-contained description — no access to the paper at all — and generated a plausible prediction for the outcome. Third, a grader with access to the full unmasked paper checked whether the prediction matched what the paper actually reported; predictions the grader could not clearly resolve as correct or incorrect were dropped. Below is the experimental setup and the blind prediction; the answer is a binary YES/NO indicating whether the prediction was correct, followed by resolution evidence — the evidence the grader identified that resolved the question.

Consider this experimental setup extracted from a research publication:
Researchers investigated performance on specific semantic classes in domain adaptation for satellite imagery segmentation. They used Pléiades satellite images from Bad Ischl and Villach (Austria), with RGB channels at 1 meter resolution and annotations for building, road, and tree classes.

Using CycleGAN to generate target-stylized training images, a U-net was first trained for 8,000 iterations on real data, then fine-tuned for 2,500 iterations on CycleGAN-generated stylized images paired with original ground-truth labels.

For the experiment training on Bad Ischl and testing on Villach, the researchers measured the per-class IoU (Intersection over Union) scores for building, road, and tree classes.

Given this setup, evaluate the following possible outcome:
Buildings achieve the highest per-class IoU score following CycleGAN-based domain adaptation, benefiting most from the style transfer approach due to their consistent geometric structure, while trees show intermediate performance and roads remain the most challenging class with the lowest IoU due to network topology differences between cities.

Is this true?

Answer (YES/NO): NO